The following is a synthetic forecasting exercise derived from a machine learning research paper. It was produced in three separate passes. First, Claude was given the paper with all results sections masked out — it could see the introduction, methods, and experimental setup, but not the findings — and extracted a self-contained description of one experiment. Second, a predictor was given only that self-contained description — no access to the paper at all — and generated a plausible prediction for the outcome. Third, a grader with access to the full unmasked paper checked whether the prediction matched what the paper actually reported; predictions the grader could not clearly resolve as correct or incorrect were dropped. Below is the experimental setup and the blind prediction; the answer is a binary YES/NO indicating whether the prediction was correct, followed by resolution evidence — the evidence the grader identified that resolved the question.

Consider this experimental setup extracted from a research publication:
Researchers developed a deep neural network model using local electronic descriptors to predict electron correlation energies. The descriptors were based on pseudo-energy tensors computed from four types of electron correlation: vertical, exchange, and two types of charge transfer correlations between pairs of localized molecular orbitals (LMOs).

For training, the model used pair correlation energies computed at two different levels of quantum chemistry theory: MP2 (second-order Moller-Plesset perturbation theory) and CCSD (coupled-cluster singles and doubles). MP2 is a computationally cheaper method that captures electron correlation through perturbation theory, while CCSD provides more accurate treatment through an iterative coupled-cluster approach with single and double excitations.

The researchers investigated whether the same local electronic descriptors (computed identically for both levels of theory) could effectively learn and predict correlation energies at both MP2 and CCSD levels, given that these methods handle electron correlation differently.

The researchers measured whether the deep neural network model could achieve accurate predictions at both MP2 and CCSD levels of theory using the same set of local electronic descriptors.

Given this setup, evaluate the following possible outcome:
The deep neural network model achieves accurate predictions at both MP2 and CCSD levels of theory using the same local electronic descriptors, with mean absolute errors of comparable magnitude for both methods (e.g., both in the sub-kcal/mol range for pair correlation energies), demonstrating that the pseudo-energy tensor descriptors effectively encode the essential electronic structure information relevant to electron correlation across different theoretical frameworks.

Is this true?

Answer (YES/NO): YES